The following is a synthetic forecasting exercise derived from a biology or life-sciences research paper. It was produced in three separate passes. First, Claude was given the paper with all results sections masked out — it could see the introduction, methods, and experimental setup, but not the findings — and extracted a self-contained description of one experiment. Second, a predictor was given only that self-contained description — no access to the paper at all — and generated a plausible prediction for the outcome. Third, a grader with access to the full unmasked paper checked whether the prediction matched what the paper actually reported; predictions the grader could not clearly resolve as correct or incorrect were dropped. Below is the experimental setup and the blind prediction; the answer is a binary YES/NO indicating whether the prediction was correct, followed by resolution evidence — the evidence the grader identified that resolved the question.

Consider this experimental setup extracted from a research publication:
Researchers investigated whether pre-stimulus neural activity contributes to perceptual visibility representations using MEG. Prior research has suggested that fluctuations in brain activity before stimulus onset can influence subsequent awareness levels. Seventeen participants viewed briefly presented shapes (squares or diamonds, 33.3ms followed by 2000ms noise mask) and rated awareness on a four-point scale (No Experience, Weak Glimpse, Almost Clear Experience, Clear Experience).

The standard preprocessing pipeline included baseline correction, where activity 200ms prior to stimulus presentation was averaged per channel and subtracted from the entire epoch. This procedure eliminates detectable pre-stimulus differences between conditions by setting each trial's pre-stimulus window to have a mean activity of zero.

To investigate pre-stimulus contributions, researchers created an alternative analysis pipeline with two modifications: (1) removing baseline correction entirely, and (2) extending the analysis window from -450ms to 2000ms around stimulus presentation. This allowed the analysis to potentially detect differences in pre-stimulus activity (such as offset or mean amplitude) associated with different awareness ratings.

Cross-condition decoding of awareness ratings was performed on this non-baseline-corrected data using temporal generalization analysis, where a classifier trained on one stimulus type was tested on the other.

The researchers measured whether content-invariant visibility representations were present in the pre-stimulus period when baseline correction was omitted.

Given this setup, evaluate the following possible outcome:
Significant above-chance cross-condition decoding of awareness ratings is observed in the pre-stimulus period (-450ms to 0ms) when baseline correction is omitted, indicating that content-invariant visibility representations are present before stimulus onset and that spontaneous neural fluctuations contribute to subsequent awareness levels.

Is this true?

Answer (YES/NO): NO